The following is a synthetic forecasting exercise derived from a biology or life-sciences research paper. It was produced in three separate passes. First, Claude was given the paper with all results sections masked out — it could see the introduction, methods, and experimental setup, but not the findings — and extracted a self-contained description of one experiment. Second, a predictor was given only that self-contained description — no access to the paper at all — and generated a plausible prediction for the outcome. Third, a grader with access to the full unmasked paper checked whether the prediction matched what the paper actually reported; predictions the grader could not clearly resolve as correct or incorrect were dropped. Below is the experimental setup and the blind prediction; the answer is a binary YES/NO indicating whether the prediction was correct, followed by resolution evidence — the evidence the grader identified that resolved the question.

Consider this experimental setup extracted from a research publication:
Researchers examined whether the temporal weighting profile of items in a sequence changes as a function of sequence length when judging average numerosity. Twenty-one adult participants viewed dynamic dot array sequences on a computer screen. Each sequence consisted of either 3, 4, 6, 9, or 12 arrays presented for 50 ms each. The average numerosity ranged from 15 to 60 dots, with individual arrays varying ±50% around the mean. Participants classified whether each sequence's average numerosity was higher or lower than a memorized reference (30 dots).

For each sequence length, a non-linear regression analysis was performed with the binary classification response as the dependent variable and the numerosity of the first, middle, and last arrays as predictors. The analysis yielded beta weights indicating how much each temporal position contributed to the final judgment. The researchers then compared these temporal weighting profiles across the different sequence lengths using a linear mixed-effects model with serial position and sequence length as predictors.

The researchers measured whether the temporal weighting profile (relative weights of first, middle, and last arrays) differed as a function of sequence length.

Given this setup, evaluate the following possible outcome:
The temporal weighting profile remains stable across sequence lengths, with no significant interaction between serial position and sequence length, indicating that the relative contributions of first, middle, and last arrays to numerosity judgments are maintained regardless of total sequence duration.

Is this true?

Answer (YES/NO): NO